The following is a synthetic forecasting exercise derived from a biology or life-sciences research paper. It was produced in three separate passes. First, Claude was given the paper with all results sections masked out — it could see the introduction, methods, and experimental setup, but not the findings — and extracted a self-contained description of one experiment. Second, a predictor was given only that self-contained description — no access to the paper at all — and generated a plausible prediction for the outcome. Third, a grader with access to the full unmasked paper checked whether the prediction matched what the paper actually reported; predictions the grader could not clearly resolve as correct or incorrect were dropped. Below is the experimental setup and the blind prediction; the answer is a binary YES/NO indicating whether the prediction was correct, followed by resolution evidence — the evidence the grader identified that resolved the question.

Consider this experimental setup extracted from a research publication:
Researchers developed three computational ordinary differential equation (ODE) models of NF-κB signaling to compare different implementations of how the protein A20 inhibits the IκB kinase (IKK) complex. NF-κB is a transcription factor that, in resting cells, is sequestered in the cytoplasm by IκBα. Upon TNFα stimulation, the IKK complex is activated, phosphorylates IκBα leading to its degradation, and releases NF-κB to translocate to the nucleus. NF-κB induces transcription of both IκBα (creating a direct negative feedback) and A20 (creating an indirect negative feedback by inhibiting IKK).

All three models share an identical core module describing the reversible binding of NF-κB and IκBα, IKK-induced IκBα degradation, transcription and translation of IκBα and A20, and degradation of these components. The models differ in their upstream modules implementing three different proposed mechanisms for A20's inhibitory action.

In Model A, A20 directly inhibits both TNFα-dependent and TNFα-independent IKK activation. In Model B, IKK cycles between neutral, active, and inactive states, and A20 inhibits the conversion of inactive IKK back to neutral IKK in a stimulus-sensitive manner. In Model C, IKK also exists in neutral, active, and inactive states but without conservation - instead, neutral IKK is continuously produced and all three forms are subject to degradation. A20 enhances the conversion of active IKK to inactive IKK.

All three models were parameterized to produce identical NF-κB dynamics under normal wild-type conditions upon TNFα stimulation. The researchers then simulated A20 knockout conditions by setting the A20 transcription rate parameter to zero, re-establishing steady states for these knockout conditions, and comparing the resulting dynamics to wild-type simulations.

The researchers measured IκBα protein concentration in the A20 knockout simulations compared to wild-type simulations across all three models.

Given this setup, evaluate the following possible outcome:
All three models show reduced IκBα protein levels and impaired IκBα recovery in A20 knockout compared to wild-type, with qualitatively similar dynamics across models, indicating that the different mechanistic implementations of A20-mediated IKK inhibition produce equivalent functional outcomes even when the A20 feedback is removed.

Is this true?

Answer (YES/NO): YES